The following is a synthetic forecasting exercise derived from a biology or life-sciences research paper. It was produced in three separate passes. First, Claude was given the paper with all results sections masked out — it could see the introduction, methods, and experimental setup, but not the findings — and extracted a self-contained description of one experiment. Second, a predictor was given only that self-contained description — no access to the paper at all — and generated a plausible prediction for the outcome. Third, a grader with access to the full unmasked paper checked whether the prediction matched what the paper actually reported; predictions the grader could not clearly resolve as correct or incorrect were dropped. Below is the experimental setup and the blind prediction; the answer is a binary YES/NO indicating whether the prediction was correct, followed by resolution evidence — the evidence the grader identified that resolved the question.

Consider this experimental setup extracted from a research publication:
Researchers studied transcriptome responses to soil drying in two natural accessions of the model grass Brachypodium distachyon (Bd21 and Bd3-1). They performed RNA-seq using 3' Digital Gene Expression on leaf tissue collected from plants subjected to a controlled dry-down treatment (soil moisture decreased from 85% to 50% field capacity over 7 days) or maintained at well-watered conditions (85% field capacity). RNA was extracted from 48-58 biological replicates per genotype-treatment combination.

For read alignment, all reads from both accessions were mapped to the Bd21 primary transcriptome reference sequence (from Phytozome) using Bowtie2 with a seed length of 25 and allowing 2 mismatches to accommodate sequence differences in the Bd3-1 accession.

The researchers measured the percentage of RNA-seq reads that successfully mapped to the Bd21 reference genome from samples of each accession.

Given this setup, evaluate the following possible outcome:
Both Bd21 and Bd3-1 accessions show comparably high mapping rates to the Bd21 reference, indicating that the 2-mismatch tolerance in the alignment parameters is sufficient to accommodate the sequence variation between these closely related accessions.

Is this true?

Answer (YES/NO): YES